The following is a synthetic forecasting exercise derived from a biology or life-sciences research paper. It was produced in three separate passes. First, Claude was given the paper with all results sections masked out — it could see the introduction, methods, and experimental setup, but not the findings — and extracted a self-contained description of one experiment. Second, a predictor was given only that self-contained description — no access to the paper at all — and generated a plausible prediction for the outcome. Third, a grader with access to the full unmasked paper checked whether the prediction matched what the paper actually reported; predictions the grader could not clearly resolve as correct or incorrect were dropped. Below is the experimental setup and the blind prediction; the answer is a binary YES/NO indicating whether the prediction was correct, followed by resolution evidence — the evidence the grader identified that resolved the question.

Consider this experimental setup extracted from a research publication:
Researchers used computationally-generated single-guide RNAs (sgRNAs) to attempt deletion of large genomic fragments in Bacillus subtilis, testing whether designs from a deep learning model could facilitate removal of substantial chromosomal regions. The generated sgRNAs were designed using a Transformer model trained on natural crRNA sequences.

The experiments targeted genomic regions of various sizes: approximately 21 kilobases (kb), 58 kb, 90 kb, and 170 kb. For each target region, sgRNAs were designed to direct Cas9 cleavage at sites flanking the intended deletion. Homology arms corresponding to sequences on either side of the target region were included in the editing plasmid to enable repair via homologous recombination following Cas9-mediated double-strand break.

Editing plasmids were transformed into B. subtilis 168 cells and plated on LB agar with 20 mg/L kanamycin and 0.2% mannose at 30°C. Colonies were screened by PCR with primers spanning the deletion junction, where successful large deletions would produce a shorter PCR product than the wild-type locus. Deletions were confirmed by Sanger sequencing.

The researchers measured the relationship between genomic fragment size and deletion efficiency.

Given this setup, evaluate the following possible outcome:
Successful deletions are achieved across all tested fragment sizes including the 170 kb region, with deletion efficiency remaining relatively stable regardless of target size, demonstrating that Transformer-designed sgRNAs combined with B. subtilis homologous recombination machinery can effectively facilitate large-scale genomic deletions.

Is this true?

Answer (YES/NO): NO